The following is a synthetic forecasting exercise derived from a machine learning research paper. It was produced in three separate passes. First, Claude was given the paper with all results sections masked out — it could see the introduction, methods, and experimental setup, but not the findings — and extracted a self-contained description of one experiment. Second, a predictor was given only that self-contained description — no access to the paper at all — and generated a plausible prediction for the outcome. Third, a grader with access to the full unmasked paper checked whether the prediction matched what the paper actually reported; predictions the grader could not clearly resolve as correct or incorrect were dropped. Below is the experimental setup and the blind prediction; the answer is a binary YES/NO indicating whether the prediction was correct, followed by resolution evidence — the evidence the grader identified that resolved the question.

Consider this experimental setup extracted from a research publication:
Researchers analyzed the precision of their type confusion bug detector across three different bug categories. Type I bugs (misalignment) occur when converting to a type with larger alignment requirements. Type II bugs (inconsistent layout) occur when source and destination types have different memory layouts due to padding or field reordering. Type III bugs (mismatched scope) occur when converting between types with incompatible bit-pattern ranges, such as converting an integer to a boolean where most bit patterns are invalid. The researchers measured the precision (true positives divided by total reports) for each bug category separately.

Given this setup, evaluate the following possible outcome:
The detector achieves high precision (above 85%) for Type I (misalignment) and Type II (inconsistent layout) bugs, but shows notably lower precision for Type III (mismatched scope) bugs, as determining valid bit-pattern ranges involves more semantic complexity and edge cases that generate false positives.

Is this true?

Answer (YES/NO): NO